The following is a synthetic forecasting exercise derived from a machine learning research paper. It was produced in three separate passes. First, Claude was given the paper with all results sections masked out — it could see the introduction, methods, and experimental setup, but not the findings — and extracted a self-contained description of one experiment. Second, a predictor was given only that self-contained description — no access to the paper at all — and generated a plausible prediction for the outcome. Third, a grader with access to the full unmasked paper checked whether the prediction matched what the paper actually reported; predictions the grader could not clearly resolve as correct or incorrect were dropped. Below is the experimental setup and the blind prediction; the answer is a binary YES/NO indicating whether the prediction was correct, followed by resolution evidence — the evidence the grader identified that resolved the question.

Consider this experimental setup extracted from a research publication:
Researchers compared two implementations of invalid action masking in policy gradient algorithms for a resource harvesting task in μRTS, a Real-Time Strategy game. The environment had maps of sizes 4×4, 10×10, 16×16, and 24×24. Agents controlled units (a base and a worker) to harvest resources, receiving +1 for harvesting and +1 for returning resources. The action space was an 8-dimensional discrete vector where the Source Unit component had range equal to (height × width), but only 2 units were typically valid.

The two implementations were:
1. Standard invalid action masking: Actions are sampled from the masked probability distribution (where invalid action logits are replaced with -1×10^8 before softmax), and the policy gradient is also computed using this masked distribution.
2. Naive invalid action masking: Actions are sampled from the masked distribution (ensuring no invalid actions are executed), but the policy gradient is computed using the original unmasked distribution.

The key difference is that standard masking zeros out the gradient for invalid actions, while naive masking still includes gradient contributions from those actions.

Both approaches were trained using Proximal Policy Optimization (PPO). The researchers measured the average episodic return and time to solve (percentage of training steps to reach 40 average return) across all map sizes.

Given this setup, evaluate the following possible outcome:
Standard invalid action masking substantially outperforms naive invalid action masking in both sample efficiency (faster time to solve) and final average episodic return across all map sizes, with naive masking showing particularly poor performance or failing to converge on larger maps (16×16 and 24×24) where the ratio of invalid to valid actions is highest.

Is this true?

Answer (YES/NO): NO